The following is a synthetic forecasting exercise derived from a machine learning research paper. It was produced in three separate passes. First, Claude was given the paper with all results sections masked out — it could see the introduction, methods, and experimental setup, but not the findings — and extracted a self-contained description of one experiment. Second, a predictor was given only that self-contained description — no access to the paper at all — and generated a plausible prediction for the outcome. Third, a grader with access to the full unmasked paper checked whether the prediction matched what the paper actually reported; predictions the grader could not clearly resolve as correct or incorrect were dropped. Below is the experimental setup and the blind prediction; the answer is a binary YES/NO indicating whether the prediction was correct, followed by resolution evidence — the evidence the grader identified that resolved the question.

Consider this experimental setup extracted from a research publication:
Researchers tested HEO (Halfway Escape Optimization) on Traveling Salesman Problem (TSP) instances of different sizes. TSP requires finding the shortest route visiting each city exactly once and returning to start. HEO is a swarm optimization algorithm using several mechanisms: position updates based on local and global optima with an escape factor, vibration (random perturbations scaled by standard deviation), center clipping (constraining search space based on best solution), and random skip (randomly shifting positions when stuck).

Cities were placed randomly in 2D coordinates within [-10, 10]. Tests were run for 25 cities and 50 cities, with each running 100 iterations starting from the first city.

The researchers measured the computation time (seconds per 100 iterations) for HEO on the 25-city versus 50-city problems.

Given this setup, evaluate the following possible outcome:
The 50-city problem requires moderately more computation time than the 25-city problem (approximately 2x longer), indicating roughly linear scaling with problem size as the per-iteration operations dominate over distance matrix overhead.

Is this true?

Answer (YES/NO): NO